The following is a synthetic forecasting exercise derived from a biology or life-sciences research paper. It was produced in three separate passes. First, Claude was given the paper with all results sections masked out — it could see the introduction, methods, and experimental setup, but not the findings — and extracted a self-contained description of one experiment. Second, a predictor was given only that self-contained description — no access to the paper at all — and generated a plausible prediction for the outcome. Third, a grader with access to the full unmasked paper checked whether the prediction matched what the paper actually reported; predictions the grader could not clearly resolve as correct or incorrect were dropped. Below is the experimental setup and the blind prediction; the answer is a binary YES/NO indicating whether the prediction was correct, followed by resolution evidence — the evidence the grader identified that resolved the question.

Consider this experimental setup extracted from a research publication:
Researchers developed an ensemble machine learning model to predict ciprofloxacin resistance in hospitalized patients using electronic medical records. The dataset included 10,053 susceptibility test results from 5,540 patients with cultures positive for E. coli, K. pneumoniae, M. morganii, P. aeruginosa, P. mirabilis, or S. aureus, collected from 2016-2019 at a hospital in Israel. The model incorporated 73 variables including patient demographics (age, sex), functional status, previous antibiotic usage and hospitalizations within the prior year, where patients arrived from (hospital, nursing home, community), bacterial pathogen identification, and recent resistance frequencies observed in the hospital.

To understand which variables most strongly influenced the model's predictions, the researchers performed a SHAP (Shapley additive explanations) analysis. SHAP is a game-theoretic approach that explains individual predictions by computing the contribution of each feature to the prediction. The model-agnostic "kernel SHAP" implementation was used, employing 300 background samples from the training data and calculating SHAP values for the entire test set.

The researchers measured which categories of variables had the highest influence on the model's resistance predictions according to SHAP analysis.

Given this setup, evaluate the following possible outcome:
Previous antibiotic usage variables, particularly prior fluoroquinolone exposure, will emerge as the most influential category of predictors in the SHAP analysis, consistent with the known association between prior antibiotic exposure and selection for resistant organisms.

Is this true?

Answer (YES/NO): NO